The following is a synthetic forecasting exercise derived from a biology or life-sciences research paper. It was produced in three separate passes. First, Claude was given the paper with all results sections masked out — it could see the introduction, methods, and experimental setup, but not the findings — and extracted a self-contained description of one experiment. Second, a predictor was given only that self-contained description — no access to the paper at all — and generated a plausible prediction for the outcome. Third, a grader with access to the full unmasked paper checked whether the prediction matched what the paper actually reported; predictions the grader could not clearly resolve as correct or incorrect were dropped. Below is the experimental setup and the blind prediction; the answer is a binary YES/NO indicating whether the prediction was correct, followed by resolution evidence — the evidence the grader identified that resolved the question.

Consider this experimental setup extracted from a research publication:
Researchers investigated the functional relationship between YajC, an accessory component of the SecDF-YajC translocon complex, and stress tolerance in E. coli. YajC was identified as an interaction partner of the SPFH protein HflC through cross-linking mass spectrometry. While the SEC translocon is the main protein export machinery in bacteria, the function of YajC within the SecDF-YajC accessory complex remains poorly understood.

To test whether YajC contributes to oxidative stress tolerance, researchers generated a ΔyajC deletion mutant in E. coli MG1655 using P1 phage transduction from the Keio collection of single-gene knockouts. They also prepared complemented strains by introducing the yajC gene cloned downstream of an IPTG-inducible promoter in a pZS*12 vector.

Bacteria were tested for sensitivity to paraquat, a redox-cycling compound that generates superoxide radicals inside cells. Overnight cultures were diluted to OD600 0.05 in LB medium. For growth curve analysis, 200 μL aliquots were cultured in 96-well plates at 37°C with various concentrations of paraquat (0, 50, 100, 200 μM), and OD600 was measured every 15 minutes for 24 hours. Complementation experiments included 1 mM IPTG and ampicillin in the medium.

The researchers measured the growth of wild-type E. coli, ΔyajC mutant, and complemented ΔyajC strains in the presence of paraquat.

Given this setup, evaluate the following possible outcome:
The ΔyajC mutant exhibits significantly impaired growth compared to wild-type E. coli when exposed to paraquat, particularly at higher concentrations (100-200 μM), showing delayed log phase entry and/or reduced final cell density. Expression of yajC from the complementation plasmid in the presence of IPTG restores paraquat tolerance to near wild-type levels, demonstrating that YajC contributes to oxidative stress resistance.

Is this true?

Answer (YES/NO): NO